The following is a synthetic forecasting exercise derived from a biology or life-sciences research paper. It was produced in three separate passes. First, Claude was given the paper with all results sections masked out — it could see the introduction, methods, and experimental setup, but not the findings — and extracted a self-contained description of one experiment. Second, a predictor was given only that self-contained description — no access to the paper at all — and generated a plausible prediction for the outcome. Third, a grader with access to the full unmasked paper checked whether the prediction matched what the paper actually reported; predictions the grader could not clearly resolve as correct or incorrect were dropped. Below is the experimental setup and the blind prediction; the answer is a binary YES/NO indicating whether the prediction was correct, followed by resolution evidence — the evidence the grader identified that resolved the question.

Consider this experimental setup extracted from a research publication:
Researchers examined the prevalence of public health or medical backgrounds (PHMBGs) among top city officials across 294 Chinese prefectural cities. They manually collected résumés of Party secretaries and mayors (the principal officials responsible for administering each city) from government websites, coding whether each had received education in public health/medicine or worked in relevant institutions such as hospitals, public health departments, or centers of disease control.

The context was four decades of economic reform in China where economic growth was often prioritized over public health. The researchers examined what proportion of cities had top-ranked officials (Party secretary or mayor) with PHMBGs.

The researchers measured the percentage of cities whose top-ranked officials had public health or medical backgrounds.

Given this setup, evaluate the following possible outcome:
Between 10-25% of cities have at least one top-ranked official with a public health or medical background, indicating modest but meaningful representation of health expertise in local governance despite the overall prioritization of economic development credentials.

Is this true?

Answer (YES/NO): NO